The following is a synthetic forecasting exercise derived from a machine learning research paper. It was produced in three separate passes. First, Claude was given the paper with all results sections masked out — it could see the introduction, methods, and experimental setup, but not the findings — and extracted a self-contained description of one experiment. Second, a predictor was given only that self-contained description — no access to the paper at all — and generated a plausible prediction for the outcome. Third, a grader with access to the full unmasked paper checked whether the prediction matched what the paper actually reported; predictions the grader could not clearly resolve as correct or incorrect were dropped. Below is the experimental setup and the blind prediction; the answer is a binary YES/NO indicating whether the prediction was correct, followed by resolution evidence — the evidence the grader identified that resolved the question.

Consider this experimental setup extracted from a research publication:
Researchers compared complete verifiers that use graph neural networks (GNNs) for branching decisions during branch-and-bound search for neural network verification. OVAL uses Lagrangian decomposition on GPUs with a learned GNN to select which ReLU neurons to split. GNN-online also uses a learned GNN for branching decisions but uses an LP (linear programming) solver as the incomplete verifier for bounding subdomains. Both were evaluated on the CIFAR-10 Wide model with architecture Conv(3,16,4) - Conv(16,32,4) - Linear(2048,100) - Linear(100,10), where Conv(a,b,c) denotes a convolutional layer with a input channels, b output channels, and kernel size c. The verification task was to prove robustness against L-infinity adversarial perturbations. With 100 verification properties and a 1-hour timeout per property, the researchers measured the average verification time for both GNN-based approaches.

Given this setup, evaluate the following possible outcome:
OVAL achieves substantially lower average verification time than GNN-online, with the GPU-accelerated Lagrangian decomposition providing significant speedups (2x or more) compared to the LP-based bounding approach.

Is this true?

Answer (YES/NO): YES